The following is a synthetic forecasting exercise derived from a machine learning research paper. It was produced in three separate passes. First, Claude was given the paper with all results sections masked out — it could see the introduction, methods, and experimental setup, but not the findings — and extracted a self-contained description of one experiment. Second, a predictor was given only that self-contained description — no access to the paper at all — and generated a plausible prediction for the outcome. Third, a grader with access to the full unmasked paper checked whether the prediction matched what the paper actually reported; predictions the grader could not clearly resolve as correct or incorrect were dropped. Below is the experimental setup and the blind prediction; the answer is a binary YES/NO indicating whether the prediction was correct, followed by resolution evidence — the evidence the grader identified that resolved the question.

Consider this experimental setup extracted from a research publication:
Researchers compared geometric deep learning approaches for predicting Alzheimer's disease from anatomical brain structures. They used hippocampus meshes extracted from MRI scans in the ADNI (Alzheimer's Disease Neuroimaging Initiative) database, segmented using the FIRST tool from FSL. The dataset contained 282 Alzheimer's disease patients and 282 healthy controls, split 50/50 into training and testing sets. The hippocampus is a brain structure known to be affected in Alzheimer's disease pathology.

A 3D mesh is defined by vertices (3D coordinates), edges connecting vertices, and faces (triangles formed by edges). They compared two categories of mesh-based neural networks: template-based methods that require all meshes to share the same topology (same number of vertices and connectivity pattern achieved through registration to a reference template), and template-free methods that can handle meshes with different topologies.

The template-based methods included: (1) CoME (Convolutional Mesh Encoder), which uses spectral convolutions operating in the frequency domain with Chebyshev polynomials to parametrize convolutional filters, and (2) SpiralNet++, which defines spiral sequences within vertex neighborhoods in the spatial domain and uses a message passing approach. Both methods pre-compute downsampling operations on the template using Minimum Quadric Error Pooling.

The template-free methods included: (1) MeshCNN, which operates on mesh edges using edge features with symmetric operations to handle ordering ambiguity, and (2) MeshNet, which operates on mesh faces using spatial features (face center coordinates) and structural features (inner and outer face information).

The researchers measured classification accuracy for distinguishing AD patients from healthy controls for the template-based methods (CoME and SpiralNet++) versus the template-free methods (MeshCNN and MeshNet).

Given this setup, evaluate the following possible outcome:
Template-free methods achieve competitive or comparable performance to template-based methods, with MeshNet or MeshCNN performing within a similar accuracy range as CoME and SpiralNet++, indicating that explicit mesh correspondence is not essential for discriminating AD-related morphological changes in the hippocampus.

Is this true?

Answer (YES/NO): NO